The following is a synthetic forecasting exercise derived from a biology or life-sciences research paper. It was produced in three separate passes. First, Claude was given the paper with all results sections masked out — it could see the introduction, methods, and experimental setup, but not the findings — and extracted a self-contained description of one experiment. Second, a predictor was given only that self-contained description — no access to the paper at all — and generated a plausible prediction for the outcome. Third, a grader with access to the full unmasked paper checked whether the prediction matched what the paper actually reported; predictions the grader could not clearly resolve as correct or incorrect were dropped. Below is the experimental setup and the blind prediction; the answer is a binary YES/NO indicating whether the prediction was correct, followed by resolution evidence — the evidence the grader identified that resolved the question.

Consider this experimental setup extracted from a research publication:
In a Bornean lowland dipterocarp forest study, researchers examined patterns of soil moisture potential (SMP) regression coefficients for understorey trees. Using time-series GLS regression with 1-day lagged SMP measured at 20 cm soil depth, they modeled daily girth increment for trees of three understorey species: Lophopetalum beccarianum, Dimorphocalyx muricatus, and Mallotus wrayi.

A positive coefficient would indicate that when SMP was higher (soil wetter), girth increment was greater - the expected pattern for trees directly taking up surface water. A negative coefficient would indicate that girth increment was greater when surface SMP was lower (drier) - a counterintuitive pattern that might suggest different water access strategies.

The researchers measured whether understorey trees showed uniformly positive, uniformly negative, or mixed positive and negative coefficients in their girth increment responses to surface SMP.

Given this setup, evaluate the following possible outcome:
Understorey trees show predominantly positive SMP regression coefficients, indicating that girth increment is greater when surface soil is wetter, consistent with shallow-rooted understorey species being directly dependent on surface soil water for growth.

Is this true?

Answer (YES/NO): NO